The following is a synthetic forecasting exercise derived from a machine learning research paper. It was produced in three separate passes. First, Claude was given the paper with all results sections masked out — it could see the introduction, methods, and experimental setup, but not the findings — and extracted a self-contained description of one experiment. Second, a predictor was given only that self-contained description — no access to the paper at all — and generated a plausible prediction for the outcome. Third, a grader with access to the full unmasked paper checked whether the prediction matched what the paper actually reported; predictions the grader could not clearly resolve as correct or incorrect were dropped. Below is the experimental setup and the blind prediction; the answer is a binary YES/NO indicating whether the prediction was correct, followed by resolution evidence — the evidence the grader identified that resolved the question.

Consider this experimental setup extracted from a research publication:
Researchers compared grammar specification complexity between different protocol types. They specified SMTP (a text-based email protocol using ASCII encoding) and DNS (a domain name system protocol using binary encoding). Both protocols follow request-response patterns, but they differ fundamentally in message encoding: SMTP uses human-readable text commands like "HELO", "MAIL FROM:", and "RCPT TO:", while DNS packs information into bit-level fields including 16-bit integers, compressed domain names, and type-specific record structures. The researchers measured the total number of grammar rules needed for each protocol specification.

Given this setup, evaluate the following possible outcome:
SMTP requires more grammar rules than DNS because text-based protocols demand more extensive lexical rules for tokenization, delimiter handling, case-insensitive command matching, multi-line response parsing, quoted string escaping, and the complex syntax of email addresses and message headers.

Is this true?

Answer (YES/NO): YES